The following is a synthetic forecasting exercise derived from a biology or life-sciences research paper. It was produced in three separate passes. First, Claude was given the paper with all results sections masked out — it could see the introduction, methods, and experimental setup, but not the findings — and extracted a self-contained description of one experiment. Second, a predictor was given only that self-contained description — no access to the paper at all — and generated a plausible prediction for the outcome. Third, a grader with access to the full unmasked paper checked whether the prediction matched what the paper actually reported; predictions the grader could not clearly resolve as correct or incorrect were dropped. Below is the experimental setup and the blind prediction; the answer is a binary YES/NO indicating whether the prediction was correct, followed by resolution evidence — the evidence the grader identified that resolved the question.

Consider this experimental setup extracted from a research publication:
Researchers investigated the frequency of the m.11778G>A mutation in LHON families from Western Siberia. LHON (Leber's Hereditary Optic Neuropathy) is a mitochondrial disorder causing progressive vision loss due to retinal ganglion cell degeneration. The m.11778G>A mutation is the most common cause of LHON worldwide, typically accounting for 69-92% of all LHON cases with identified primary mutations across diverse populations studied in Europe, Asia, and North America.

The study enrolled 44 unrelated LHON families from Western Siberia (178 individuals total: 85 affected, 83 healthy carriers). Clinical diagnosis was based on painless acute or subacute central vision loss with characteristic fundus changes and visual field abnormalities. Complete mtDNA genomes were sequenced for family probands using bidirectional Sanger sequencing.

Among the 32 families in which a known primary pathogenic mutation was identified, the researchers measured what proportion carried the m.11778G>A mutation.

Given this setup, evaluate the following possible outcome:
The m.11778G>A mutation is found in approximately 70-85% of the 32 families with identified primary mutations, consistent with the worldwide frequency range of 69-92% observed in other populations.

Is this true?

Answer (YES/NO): NO